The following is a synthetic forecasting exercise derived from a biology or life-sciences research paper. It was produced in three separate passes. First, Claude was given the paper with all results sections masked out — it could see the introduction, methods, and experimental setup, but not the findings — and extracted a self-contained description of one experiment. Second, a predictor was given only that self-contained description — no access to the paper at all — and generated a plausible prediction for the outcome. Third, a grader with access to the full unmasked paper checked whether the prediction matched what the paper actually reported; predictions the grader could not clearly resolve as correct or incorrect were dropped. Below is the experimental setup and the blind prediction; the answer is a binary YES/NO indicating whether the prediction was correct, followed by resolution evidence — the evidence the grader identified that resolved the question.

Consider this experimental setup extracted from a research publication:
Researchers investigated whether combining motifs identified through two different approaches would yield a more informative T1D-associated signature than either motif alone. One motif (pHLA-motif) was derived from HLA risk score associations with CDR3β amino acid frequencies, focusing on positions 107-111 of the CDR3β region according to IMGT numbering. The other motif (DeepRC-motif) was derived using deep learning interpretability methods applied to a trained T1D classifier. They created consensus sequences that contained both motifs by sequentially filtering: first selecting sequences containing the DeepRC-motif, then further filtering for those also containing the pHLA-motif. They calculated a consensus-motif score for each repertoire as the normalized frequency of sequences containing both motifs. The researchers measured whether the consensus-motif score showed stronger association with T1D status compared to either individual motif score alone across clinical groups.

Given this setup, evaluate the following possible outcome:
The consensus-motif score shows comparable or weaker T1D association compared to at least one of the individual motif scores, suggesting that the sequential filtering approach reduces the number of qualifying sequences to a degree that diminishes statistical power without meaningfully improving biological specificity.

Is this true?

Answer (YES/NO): NO